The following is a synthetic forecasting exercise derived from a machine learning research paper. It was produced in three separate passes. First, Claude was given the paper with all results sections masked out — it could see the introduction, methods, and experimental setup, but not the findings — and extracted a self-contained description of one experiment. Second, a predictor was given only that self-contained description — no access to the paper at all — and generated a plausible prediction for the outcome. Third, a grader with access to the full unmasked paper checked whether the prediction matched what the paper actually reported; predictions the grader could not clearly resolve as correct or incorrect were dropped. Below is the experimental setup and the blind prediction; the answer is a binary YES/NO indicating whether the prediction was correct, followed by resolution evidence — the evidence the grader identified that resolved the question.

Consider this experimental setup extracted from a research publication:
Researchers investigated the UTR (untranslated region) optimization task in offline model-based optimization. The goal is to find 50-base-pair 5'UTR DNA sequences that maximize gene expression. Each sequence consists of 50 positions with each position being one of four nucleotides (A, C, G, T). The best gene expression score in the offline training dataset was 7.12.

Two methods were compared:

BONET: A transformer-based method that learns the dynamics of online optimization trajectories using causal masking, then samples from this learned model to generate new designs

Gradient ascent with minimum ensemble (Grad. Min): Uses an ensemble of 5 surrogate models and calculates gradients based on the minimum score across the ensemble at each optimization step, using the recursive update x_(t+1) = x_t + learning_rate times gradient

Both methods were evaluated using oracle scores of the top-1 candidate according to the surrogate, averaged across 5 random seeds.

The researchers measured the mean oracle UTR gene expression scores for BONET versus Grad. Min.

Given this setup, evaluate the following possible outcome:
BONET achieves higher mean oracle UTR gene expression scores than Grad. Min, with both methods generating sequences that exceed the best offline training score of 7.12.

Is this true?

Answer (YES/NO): NO